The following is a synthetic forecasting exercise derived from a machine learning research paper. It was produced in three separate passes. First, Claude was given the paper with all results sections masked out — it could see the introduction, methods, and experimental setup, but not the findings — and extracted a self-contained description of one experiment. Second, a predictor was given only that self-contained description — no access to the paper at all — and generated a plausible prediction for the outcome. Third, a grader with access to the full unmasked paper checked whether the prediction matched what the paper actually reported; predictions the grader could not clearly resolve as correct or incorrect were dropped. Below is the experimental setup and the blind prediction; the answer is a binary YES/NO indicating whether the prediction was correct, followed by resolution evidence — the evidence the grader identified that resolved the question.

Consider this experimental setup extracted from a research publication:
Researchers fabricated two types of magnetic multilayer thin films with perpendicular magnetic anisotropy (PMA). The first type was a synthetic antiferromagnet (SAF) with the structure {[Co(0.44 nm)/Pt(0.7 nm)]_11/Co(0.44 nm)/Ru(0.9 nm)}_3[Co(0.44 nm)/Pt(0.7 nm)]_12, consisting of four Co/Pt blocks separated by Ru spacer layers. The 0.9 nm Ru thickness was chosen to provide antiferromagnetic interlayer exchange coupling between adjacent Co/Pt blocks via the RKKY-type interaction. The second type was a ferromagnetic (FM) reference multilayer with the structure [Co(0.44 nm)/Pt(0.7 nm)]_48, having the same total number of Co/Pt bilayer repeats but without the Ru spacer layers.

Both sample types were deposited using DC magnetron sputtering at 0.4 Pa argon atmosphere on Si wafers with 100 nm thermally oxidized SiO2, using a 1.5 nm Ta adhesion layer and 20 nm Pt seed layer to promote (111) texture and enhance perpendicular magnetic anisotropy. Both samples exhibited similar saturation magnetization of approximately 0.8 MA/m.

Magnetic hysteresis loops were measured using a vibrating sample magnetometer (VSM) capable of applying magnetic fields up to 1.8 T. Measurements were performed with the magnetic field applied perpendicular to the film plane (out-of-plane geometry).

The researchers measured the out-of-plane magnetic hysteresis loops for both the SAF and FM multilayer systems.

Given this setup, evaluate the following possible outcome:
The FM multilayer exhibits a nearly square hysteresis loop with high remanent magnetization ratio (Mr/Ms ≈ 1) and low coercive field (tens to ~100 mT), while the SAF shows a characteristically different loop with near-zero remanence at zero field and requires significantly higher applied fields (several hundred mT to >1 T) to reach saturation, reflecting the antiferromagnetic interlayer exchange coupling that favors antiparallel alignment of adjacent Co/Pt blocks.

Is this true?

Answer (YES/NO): NO